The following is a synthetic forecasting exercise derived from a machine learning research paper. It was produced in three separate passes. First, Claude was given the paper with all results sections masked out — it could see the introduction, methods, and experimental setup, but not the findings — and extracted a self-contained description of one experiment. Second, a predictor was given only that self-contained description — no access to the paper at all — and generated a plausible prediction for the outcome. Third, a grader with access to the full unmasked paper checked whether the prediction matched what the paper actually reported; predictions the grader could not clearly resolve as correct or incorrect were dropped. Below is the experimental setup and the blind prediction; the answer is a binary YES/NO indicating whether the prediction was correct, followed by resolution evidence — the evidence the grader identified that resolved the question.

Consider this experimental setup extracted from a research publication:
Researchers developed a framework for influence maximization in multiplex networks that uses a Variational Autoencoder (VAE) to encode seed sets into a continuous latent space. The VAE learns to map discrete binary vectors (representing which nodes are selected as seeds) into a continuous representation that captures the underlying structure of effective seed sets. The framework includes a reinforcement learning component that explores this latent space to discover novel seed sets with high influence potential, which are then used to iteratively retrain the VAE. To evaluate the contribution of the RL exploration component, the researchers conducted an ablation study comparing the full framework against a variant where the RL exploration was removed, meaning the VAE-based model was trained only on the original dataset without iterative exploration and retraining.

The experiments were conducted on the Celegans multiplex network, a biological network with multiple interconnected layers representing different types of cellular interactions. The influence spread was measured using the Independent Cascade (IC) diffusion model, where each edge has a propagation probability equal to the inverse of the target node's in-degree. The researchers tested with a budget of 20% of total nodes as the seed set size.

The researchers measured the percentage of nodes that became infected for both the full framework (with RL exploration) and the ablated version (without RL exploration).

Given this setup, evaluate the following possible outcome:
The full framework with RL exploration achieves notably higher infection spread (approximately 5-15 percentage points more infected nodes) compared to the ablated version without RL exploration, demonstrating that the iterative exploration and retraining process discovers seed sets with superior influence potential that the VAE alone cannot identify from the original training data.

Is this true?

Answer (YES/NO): YES